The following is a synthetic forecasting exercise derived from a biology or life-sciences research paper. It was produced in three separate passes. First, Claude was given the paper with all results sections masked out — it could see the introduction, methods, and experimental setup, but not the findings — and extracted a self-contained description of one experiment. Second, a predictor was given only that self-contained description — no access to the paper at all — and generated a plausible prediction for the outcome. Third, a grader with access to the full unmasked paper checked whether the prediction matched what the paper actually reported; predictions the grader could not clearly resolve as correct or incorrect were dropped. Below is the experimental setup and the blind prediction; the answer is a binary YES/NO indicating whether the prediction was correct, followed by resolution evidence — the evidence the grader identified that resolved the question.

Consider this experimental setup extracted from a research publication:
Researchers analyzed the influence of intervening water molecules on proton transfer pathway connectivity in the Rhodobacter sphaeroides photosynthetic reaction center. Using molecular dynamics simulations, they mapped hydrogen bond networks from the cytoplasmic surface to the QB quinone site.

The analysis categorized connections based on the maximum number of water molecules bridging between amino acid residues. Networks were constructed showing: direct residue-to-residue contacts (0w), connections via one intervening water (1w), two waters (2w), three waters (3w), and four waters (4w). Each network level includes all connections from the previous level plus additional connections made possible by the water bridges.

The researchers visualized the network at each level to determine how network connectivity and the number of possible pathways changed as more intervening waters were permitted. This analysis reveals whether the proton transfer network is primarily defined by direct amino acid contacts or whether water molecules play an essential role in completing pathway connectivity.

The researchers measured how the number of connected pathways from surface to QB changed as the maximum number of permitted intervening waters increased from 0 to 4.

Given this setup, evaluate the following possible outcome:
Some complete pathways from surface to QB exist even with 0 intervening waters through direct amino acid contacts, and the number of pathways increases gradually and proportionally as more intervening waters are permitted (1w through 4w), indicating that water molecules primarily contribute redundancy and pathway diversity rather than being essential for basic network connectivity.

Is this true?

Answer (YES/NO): NO